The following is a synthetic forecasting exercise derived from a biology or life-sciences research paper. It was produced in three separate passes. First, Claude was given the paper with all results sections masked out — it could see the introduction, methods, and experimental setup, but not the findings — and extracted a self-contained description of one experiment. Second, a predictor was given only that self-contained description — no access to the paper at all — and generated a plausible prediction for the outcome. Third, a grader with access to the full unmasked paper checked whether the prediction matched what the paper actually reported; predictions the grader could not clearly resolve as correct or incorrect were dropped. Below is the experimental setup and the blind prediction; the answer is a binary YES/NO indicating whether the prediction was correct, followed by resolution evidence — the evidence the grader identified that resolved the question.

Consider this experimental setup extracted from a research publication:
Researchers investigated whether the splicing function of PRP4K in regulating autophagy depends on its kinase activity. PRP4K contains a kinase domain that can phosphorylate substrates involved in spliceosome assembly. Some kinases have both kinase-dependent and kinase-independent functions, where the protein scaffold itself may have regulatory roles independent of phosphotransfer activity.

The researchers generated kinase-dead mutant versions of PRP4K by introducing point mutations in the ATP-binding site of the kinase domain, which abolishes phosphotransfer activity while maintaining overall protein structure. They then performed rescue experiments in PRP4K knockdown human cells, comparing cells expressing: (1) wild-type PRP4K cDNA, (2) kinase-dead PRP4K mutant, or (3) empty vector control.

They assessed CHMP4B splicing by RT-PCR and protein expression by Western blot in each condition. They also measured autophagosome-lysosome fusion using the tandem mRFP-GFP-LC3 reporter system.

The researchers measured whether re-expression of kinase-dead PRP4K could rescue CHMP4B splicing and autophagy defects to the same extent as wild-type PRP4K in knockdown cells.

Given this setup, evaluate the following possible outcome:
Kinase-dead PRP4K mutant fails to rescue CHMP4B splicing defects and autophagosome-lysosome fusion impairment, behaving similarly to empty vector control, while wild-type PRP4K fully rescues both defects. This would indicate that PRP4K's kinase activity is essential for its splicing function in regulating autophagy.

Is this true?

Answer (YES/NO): YES